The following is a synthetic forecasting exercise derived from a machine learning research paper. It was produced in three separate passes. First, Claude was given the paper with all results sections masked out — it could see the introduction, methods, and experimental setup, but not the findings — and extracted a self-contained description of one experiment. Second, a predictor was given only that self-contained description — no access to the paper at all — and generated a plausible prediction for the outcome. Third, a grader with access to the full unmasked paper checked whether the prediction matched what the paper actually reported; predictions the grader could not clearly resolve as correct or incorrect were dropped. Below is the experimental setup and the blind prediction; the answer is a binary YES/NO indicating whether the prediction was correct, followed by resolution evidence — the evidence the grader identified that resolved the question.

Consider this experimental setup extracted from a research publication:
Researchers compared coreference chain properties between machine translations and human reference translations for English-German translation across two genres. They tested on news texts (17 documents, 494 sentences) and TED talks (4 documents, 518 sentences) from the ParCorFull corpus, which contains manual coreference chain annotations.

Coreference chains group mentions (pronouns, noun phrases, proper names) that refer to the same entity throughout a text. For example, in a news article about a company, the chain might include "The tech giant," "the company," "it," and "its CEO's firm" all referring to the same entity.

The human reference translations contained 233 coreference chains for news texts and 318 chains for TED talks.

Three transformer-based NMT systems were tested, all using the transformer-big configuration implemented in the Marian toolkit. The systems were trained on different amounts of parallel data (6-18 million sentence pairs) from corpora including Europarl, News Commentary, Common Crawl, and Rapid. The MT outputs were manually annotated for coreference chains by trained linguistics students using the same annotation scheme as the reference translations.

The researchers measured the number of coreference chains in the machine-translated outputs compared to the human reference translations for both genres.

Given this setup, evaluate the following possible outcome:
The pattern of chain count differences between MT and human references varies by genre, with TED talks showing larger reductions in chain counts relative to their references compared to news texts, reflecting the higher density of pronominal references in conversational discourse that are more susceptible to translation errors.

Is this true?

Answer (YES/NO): NO